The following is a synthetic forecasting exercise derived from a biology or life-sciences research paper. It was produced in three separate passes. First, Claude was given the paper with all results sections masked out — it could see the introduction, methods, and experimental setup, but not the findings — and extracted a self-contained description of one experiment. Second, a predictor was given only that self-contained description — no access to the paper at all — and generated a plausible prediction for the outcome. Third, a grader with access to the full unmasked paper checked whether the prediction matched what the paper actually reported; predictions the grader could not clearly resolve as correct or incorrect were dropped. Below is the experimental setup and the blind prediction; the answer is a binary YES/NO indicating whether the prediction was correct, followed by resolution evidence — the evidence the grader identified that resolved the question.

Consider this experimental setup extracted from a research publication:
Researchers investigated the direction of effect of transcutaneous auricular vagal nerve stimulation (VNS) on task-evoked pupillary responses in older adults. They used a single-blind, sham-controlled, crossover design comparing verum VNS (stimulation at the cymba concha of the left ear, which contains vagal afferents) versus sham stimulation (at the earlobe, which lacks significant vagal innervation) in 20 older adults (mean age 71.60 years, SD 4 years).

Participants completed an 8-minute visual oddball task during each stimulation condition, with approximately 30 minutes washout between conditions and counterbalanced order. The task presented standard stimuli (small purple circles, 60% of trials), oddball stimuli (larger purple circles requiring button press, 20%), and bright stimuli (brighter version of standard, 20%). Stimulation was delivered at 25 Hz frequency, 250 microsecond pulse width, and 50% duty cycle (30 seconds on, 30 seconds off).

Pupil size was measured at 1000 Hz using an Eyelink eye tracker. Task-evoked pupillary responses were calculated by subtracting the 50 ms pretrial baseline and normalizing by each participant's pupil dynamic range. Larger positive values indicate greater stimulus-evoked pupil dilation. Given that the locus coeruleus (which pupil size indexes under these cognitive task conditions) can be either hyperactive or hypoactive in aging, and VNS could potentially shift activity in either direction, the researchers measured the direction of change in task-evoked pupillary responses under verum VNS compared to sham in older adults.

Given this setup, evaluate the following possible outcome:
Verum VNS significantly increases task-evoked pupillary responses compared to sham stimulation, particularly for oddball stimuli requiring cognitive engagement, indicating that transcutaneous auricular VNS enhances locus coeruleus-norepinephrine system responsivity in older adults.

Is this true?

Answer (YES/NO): NO